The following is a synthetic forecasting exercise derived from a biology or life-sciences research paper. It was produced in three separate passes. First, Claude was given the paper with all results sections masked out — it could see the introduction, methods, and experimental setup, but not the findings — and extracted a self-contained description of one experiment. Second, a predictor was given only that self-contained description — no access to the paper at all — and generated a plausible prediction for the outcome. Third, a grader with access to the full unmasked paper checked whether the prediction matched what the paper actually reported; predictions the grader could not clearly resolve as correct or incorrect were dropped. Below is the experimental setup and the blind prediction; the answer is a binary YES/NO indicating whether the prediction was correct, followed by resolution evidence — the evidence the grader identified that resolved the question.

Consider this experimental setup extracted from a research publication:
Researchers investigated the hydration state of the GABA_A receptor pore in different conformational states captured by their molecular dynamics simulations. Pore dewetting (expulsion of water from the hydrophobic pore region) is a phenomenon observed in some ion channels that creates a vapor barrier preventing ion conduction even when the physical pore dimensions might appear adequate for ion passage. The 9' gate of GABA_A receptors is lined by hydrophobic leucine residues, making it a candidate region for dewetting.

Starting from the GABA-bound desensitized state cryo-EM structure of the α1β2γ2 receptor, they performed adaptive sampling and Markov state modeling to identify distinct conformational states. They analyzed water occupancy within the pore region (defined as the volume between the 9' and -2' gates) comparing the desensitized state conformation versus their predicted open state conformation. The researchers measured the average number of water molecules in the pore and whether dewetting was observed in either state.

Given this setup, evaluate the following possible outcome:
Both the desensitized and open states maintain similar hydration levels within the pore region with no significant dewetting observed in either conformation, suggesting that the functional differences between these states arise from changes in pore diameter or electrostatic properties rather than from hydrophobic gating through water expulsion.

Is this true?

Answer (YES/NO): NO